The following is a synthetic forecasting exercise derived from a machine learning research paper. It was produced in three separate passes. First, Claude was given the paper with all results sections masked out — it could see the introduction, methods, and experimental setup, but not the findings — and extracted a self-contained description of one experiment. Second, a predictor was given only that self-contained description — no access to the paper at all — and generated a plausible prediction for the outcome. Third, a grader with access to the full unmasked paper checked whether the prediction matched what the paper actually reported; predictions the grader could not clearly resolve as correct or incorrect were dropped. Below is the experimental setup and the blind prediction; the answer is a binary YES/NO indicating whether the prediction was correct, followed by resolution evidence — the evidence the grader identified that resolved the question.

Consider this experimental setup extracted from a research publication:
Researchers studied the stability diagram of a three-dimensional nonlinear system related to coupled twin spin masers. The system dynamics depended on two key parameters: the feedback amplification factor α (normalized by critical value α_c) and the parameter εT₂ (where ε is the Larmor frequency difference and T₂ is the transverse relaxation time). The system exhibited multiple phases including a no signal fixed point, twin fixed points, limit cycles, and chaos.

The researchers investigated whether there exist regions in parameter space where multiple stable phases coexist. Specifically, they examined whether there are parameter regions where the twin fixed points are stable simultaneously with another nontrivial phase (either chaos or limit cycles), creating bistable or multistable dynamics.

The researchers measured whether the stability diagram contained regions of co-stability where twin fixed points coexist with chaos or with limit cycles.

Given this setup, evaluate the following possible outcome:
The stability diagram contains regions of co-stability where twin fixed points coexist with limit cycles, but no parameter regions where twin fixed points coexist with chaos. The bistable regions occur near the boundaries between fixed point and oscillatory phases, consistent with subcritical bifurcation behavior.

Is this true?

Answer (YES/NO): NO